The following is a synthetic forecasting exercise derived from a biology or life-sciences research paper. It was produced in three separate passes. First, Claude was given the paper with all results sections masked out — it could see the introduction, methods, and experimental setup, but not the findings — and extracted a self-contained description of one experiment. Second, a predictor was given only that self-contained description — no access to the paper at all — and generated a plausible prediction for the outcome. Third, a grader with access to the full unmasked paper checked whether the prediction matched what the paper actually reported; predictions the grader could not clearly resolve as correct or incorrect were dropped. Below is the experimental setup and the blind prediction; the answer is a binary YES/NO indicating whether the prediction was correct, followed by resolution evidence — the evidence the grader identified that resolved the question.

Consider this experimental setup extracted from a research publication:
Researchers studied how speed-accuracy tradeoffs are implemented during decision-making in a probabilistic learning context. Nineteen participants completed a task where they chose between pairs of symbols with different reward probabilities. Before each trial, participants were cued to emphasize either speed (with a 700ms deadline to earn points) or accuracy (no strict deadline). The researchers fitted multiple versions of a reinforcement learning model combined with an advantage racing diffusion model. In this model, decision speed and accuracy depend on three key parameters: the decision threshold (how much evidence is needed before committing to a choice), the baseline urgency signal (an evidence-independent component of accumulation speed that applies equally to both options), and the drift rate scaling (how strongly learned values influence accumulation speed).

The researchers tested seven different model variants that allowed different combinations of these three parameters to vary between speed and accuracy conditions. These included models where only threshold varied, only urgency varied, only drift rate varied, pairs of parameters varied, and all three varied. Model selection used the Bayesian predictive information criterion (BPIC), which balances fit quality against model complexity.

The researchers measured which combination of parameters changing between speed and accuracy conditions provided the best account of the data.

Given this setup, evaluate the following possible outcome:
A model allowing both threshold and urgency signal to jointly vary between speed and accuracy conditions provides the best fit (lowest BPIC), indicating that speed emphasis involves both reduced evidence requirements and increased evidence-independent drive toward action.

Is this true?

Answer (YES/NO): YES